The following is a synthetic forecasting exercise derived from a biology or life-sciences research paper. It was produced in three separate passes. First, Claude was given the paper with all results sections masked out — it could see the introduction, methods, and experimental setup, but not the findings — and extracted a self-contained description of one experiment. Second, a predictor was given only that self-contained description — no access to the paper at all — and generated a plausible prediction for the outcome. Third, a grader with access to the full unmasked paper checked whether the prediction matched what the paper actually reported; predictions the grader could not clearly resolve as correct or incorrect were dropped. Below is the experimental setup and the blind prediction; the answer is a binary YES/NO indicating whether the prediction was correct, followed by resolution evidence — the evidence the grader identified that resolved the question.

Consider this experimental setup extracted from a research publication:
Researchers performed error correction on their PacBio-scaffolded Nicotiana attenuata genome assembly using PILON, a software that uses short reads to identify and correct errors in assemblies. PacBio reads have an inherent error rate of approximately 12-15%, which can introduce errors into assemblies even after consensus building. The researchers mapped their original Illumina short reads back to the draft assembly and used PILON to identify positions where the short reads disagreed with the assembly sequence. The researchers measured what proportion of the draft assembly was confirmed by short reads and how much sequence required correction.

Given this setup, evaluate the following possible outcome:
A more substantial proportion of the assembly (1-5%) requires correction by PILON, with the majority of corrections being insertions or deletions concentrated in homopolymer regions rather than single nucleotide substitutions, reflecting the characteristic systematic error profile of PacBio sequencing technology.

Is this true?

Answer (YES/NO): NO